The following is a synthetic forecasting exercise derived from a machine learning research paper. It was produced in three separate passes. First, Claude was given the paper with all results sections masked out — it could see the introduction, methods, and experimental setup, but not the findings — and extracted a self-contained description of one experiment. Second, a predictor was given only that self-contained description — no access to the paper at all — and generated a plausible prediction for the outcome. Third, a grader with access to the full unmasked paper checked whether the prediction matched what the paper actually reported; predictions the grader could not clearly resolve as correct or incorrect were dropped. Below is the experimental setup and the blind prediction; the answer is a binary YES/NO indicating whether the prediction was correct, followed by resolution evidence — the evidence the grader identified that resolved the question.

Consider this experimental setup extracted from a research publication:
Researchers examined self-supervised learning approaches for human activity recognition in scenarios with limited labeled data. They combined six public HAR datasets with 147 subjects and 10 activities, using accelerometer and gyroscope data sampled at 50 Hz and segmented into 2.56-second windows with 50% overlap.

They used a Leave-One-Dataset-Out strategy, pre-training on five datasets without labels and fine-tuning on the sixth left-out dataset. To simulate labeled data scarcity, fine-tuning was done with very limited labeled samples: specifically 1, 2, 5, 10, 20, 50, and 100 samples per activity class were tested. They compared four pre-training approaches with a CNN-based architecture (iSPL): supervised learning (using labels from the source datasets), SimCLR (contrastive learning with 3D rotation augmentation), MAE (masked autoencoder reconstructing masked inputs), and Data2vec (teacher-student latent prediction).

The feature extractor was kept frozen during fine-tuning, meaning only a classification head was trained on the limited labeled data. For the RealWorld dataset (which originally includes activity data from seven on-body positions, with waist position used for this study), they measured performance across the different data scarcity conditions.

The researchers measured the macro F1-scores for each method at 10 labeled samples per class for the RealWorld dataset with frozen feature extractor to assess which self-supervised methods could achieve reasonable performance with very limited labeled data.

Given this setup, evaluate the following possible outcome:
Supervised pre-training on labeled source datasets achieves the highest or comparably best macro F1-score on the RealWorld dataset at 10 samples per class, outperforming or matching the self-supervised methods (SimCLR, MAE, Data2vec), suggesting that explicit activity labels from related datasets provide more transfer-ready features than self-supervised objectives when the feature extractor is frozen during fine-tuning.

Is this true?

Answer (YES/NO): NO